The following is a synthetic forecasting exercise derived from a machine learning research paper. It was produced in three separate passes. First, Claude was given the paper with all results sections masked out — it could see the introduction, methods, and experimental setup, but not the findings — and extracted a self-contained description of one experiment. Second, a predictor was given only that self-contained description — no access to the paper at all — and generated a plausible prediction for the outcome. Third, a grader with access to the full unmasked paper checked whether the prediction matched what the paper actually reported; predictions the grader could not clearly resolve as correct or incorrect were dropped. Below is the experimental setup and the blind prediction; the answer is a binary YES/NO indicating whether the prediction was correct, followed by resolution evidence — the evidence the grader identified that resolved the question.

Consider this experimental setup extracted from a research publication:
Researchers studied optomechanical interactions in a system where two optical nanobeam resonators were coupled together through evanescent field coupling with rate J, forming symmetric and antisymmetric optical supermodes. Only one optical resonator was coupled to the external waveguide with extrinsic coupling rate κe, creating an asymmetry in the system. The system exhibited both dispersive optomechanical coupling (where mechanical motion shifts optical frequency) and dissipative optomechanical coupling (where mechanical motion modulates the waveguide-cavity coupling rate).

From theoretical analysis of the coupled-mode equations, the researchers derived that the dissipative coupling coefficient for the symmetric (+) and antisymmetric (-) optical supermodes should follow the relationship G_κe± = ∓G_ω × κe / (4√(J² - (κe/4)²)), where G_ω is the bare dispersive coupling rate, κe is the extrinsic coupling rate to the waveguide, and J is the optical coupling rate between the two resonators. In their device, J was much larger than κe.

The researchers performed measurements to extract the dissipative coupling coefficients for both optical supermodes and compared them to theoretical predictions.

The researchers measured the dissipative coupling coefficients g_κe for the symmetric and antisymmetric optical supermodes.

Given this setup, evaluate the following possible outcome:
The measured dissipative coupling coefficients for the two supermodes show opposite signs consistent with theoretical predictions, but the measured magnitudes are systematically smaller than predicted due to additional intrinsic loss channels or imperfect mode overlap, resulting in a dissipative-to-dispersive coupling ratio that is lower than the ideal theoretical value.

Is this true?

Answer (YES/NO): NO